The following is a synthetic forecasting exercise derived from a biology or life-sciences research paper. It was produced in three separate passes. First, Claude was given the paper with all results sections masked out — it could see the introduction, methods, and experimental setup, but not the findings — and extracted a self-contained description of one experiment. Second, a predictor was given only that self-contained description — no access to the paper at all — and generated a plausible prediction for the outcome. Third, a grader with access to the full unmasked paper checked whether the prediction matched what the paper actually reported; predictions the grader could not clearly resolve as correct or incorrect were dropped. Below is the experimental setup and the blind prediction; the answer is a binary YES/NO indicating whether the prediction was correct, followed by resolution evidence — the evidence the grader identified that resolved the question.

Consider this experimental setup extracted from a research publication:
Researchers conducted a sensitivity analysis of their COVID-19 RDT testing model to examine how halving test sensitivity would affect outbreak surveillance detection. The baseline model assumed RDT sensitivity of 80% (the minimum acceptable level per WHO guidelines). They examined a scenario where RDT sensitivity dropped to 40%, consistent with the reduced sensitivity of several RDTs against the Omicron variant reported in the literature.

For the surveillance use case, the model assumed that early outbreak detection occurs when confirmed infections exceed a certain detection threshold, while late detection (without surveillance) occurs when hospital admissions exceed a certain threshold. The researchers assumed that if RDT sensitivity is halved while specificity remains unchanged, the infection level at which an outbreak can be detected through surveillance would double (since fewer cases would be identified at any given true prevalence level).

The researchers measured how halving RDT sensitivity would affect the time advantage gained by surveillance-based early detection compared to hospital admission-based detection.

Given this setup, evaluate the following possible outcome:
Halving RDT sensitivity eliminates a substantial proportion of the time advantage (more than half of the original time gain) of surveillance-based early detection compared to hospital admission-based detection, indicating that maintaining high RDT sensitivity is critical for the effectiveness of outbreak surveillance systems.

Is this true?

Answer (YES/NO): NO